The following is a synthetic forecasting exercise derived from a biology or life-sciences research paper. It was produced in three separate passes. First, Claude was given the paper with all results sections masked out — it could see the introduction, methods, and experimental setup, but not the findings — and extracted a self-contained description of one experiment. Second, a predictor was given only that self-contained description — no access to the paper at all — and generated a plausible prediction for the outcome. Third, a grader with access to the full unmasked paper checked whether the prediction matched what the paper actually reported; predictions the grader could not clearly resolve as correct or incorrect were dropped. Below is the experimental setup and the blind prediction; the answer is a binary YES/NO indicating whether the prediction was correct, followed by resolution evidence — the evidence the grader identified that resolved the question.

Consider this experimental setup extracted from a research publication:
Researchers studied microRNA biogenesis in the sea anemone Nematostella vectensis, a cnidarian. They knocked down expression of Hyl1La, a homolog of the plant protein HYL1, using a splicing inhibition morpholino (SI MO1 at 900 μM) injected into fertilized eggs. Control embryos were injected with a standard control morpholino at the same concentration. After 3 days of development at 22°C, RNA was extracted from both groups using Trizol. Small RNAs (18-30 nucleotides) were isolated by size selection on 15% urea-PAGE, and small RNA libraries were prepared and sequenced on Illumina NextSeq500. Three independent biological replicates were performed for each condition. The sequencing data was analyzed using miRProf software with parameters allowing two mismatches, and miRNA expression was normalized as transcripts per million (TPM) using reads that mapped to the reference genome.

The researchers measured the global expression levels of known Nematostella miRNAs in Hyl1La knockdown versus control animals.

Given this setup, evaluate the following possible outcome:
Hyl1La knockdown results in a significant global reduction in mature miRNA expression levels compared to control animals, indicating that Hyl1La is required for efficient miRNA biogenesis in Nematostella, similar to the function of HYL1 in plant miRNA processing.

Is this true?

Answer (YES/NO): YES